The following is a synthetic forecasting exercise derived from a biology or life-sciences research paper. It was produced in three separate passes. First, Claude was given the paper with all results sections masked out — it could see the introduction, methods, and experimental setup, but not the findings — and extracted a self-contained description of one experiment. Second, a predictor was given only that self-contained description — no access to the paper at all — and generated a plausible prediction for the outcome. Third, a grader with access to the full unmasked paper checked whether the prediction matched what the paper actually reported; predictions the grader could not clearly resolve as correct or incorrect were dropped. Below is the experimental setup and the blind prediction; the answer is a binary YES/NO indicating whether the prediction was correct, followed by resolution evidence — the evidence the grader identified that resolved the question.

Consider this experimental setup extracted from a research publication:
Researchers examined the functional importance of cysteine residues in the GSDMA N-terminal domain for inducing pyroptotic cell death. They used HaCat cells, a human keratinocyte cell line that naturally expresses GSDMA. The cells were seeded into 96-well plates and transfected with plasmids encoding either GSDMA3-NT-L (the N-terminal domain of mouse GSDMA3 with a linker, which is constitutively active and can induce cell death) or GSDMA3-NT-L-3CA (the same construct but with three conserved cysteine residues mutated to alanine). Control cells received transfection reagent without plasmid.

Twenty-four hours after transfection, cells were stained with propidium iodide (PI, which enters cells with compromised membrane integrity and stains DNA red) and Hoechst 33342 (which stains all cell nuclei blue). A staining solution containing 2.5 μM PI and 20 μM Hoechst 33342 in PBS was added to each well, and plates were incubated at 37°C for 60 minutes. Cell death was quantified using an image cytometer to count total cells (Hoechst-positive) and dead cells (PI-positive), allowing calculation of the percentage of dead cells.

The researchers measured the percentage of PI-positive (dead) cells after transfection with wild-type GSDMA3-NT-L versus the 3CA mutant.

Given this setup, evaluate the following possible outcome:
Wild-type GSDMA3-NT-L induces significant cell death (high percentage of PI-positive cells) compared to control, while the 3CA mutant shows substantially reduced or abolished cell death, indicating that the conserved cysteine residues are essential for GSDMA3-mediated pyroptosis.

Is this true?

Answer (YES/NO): YES